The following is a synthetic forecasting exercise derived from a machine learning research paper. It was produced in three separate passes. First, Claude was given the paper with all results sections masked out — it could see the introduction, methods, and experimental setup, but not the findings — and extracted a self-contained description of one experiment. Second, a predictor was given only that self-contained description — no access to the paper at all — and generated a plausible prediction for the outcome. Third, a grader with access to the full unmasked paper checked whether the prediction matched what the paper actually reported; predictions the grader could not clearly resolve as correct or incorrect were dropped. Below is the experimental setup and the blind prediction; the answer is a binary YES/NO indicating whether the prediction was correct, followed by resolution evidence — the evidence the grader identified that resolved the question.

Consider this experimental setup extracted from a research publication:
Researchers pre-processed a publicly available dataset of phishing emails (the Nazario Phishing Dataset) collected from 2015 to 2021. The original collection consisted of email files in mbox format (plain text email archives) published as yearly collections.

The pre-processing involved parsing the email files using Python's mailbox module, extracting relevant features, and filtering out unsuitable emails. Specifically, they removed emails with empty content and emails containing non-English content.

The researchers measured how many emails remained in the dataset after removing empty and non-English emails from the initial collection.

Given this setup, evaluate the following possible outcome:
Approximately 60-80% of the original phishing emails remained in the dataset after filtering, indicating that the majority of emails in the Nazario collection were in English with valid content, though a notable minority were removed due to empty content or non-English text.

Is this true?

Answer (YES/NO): NO